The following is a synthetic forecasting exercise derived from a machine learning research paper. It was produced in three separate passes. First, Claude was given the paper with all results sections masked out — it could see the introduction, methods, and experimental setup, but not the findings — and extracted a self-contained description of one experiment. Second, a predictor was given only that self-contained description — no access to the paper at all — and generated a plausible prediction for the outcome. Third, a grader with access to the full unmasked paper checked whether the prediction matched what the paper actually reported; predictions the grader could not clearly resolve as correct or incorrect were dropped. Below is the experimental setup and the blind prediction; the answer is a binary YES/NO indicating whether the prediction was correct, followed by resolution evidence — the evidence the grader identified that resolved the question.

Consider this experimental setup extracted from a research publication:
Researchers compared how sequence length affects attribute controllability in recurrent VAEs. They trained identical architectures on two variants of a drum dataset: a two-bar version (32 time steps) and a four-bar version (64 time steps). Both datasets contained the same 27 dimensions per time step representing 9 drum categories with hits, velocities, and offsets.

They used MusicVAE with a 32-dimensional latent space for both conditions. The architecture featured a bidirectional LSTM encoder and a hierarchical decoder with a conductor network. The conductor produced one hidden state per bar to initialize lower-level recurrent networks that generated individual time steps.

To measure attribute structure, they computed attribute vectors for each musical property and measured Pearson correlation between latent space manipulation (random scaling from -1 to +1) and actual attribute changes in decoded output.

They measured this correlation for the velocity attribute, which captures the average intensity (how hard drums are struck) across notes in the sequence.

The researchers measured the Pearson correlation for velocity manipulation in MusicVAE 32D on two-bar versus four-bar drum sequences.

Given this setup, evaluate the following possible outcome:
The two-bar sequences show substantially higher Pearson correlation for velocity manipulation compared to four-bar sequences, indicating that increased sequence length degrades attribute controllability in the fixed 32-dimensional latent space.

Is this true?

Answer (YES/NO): NO